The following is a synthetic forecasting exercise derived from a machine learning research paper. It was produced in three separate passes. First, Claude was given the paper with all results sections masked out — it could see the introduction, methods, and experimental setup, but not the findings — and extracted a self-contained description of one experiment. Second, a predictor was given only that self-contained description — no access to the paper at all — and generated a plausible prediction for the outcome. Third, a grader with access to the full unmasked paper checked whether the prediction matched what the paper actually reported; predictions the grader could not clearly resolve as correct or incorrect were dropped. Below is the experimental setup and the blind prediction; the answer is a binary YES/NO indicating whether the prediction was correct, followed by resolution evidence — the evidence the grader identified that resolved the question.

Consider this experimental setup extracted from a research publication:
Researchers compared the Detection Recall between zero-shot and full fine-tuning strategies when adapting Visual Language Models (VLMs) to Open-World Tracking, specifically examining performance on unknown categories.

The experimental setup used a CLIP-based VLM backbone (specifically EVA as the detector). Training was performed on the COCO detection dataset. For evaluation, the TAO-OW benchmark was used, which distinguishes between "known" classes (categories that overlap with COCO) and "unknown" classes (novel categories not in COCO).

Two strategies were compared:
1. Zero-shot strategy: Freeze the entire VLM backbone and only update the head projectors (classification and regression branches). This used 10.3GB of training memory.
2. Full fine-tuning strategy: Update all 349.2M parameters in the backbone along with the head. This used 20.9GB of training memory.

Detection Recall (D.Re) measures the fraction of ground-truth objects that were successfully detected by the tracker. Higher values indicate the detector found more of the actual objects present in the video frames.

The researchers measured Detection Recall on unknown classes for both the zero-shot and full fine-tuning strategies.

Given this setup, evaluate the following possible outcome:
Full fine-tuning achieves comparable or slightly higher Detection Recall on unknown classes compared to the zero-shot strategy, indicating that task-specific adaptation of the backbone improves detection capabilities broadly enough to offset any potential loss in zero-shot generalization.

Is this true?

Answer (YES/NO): NO